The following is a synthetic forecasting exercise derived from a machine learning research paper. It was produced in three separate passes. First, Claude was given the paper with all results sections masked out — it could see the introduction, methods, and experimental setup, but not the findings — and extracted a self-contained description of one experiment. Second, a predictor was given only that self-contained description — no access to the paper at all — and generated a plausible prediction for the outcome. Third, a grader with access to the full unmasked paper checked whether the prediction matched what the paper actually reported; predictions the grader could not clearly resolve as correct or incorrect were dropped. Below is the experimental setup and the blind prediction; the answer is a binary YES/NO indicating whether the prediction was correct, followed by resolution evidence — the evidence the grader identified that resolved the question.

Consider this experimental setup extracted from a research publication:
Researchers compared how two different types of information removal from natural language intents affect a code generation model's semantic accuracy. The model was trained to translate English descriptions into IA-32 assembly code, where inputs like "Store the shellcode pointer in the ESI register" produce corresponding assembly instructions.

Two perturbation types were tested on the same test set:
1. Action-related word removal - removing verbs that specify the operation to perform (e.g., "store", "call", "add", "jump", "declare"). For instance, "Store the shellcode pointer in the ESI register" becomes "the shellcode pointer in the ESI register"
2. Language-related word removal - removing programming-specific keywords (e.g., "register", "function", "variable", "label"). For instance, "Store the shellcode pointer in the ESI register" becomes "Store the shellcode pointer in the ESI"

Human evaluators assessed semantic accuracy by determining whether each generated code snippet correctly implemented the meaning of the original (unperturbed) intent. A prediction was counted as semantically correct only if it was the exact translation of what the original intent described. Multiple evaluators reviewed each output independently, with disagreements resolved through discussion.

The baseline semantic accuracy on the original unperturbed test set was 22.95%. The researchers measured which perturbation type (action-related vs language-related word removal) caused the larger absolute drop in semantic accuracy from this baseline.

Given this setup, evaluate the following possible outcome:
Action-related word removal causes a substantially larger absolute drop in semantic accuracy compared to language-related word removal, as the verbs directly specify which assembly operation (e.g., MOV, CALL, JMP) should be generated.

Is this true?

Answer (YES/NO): YES